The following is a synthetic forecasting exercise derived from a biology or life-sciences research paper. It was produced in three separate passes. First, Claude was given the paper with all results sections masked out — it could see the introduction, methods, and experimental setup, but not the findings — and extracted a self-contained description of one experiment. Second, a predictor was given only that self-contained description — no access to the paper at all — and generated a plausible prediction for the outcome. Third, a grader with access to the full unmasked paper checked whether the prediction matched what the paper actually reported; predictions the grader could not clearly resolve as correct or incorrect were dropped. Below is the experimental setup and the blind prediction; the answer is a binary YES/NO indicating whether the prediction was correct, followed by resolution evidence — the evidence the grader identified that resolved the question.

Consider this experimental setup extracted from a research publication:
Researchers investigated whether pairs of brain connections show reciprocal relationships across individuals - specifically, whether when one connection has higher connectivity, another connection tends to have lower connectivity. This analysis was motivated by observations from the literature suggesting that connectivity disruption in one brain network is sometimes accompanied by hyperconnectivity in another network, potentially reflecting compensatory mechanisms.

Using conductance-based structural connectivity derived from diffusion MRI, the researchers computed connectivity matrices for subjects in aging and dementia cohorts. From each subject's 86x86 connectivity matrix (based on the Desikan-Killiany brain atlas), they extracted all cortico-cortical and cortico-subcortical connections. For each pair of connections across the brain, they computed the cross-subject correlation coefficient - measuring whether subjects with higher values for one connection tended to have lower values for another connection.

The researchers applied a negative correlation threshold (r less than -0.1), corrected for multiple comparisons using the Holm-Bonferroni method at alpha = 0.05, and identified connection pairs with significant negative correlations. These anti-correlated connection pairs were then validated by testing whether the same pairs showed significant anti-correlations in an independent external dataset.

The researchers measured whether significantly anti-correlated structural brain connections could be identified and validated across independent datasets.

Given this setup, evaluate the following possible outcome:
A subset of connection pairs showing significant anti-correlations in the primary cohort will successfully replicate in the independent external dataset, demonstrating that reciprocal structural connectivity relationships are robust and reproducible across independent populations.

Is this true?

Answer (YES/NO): YES